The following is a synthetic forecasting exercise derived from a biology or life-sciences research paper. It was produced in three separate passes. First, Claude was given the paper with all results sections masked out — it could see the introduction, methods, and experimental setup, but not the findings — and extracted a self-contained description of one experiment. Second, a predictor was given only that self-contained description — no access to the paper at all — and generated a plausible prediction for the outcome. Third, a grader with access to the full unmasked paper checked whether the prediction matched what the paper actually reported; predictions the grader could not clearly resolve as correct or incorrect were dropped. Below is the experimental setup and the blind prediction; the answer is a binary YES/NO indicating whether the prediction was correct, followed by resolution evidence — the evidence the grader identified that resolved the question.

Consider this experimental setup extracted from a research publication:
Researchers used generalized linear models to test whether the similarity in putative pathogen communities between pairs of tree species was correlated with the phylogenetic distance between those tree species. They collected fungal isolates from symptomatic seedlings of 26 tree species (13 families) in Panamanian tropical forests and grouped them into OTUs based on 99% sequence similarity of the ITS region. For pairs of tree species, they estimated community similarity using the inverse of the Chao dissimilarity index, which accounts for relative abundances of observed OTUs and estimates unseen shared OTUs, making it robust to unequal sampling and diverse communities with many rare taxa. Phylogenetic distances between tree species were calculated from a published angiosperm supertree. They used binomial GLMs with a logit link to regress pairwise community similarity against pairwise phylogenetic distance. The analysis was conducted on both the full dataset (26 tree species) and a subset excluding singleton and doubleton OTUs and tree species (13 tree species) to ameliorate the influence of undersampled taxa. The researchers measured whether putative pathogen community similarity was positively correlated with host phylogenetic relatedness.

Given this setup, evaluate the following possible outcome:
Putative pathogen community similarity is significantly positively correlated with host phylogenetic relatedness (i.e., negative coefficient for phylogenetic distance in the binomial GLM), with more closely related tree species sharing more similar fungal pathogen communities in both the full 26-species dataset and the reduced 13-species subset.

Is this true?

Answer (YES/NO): NO